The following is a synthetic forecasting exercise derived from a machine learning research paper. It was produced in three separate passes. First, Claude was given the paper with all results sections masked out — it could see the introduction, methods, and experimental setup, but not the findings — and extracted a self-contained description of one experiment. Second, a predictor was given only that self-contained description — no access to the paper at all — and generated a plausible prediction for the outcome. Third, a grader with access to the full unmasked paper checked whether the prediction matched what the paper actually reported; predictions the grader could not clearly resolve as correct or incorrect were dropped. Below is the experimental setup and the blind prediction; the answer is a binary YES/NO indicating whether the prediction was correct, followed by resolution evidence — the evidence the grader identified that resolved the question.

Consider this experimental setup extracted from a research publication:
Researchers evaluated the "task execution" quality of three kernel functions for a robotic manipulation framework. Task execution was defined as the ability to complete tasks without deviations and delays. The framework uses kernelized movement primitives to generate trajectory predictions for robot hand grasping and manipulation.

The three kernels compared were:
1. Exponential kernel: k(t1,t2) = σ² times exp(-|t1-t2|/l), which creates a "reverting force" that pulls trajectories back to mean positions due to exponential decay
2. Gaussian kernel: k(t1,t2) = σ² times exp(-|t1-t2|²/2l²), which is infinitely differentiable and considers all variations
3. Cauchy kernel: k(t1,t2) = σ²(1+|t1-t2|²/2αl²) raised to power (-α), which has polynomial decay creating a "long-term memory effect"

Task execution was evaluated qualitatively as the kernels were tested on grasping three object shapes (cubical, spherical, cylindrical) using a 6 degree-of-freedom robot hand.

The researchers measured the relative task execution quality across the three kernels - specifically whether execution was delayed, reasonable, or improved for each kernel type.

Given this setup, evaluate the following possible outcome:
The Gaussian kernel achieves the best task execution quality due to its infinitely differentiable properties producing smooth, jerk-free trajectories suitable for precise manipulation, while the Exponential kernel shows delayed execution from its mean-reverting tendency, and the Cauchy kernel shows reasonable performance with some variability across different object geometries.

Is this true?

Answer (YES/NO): NO